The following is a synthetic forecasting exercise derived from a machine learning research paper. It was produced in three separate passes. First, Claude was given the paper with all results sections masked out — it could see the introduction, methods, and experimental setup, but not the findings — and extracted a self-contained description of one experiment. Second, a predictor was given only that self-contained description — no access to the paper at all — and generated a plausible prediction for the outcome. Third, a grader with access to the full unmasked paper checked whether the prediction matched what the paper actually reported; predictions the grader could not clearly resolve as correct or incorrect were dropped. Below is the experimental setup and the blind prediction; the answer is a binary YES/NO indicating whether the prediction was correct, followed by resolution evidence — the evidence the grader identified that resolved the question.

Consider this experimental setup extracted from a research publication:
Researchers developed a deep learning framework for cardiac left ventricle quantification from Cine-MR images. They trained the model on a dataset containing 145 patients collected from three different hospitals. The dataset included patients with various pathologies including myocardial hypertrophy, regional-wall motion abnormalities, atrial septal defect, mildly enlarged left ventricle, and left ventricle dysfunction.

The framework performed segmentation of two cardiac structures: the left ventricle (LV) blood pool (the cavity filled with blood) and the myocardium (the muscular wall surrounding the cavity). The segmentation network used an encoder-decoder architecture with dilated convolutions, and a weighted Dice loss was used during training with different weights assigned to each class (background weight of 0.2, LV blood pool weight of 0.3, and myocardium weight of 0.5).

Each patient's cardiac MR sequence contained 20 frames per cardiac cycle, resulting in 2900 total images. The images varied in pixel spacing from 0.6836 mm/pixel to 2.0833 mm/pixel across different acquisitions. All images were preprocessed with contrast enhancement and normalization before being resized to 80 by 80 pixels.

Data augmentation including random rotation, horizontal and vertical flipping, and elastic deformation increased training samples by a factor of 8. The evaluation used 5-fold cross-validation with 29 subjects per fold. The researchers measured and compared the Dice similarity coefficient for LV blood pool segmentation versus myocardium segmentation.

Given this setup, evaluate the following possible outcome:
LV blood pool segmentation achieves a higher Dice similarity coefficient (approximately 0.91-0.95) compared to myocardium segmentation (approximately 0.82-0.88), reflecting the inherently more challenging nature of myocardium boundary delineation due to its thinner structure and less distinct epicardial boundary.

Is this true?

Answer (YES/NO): NO